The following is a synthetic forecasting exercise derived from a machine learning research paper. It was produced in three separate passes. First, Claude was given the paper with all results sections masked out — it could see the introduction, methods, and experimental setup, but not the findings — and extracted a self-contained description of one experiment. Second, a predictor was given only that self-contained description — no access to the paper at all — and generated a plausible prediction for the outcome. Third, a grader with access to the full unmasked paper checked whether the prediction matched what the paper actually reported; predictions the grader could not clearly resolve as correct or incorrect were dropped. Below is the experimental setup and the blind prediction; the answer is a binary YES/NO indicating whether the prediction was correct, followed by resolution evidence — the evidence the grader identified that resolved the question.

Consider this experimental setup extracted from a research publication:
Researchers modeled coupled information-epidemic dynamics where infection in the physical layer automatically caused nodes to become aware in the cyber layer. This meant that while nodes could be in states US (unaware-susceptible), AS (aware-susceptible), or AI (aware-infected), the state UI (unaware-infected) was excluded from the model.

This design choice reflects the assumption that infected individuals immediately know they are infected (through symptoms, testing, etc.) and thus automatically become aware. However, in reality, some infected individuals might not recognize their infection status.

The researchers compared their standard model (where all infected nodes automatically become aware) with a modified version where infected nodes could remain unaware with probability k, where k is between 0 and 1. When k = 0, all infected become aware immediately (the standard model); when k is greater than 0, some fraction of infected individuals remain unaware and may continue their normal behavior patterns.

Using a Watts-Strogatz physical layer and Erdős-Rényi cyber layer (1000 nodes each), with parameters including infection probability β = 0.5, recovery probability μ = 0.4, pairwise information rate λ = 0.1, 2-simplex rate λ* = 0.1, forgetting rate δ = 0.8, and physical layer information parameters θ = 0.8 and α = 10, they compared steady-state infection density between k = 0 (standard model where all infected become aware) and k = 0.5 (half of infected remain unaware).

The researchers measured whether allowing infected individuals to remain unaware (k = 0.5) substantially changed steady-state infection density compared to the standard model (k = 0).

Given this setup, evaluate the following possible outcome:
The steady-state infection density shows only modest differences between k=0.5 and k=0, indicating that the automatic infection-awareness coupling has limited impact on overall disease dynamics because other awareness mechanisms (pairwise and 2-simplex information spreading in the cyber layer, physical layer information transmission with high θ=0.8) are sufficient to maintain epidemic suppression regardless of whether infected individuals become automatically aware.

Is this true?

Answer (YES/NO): YES